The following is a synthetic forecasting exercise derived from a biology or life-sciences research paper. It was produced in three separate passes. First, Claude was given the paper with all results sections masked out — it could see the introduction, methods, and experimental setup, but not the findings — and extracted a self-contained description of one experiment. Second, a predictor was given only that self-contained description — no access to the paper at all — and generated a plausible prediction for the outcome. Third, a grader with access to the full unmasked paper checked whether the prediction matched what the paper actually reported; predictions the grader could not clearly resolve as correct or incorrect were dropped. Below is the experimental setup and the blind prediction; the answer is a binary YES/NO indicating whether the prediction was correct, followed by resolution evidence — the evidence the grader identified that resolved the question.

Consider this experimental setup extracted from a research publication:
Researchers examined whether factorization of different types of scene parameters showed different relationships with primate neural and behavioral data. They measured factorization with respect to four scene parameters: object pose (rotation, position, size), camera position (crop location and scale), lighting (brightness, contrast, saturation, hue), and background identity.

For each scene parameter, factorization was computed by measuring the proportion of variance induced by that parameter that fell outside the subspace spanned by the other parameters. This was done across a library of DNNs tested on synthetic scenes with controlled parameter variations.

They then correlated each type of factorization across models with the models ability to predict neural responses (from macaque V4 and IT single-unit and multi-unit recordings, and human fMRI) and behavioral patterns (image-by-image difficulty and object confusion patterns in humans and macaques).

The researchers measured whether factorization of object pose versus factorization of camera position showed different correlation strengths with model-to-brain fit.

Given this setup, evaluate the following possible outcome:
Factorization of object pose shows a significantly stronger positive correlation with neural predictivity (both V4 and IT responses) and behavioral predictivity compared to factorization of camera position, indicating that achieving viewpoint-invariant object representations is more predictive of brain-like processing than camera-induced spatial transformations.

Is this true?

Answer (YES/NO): NO